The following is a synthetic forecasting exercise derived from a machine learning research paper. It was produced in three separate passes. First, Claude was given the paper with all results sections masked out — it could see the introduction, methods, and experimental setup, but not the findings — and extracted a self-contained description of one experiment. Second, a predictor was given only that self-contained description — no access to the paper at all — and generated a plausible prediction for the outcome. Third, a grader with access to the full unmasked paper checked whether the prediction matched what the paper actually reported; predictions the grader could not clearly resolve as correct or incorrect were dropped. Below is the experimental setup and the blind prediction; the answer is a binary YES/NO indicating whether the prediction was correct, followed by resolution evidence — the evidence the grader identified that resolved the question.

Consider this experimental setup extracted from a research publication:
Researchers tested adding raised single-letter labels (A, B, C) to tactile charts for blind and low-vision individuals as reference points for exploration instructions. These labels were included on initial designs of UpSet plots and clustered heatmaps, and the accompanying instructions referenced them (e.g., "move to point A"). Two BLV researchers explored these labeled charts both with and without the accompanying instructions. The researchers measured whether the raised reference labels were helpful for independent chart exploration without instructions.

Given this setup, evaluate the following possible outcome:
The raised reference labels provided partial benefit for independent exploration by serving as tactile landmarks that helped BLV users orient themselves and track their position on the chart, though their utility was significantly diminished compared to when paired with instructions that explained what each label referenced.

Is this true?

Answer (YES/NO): NO